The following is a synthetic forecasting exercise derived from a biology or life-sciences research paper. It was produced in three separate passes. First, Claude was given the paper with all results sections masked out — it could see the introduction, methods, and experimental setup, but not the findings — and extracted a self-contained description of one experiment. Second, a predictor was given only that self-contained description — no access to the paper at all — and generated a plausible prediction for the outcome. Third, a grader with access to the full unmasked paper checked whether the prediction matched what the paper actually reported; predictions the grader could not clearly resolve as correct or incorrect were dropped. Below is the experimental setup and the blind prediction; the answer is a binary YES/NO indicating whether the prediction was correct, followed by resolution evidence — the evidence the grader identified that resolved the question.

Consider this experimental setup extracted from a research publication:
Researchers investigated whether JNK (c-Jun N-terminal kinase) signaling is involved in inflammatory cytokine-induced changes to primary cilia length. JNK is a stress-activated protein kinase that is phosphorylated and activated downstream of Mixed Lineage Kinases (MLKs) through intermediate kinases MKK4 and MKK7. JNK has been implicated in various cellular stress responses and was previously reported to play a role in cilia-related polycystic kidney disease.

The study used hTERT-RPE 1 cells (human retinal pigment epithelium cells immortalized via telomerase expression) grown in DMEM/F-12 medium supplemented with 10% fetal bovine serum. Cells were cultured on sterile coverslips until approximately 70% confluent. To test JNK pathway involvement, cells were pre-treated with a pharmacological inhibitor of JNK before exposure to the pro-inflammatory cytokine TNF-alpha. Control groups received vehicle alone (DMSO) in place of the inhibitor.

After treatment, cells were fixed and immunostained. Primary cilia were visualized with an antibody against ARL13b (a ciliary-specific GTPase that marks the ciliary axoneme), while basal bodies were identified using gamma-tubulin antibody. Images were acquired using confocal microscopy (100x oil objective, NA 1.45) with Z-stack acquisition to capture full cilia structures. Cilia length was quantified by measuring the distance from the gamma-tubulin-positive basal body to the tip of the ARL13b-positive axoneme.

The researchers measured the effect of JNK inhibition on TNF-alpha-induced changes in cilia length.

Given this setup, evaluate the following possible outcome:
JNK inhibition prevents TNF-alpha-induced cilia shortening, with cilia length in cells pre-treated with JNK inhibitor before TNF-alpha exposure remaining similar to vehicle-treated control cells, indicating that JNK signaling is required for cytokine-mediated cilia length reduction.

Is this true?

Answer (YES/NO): NO